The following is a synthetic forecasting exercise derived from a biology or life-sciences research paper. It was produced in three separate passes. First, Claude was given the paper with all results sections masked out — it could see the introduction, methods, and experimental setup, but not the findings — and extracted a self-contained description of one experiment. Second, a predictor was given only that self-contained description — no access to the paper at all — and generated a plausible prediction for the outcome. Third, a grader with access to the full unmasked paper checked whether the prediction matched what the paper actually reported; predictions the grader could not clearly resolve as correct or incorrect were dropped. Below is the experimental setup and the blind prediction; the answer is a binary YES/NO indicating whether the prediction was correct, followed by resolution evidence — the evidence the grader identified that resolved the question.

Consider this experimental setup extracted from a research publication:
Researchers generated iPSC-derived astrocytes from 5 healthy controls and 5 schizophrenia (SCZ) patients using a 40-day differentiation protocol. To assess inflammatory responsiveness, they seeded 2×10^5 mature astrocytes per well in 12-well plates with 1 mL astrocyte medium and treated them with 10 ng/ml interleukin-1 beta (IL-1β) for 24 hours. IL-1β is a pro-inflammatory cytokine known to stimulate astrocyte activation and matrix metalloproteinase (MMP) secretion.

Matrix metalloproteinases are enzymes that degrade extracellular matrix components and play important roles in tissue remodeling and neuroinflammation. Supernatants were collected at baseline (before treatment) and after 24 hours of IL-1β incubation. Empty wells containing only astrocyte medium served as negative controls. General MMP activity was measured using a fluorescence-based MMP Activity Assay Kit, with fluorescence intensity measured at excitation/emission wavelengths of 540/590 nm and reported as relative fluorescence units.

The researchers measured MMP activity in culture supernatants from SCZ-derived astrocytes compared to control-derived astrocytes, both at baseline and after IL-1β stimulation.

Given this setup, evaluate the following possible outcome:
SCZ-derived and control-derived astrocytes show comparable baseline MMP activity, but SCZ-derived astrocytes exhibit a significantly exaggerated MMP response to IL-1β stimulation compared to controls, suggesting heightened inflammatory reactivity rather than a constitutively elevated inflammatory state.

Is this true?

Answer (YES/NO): NO